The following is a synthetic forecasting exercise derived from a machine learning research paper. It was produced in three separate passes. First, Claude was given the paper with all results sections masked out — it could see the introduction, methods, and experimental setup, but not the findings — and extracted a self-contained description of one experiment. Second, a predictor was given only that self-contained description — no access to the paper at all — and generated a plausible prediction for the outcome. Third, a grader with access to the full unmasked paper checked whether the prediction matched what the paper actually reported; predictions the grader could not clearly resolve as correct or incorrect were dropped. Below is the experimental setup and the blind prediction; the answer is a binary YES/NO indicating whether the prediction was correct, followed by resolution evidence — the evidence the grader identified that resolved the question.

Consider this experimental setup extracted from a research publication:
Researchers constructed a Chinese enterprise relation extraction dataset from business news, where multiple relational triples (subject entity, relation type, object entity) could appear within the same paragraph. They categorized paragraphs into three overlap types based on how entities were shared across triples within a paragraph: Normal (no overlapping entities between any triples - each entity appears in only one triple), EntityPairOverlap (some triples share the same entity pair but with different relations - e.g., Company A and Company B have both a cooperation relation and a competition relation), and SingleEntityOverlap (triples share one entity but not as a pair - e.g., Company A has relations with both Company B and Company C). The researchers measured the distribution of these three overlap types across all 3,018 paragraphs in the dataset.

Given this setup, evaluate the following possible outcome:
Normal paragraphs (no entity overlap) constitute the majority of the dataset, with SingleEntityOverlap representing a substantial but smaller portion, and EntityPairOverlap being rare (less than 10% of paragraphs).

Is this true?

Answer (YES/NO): NO